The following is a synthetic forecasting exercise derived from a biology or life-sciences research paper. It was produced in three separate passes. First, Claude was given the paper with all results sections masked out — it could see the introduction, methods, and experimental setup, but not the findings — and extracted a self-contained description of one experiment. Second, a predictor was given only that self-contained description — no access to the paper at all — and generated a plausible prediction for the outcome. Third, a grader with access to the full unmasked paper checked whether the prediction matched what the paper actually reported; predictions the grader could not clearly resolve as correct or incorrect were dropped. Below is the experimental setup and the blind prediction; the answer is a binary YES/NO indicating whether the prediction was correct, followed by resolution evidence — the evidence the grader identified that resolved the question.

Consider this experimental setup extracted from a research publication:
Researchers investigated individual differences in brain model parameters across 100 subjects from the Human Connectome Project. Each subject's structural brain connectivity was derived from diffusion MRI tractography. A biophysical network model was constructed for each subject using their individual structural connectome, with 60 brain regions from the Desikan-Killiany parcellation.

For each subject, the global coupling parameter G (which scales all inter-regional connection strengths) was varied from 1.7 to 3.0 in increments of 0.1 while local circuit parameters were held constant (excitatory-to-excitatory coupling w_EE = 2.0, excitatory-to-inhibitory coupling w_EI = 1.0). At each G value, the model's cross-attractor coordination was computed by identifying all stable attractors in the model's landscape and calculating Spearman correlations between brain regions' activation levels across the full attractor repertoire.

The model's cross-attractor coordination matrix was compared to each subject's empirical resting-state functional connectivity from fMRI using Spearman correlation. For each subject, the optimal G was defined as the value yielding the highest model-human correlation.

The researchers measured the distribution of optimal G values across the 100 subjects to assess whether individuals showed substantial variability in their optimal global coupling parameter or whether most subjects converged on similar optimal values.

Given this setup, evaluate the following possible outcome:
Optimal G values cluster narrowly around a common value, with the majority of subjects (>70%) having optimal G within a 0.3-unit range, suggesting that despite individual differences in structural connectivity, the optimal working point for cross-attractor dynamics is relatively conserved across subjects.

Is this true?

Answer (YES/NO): NO